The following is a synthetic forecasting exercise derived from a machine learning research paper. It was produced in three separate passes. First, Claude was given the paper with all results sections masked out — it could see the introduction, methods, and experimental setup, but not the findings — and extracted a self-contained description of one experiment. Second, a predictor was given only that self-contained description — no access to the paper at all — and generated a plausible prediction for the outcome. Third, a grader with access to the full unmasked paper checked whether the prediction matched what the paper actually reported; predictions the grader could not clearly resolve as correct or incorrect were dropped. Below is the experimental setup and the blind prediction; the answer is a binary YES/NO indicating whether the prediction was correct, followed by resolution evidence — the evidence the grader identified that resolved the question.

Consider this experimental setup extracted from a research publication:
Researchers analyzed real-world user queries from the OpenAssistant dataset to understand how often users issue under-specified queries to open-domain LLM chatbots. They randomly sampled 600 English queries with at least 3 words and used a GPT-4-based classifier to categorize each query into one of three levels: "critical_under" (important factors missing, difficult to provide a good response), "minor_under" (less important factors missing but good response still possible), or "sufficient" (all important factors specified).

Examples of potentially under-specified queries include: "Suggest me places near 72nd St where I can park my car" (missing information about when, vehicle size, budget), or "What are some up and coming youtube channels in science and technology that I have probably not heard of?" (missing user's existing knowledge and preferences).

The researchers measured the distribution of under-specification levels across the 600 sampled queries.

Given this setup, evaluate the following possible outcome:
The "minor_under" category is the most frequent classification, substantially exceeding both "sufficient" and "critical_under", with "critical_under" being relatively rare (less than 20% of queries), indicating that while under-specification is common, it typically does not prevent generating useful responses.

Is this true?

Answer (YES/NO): NO